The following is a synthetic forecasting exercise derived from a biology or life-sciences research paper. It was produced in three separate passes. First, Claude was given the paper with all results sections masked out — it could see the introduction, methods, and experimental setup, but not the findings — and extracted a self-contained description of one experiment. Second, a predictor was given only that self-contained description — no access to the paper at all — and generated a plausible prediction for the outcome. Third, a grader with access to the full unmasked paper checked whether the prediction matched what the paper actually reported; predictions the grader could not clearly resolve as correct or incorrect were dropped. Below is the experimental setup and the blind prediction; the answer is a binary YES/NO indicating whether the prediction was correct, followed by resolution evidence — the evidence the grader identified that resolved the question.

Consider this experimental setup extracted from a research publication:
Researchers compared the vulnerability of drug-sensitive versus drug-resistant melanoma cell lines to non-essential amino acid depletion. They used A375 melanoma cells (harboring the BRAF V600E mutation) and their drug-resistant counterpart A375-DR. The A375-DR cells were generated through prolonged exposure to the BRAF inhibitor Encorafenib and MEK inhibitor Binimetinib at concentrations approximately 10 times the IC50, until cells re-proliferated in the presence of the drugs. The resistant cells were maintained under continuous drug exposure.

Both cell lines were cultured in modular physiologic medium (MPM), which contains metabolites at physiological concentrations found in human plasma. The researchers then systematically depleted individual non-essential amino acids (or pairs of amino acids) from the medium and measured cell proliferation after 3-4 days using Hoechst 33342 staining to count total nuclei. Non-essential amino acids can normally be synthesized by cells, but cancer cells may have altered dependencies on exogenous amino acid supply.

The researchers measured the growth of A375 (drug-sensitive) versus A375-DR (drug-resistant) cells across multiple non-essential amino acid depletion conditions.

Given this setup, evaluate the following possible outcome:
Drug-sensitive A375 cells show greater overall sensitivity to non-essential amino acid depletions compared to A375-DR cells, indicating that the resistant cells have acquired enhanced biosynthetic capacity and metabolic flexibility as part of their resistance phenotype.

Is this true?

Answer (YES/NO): NO